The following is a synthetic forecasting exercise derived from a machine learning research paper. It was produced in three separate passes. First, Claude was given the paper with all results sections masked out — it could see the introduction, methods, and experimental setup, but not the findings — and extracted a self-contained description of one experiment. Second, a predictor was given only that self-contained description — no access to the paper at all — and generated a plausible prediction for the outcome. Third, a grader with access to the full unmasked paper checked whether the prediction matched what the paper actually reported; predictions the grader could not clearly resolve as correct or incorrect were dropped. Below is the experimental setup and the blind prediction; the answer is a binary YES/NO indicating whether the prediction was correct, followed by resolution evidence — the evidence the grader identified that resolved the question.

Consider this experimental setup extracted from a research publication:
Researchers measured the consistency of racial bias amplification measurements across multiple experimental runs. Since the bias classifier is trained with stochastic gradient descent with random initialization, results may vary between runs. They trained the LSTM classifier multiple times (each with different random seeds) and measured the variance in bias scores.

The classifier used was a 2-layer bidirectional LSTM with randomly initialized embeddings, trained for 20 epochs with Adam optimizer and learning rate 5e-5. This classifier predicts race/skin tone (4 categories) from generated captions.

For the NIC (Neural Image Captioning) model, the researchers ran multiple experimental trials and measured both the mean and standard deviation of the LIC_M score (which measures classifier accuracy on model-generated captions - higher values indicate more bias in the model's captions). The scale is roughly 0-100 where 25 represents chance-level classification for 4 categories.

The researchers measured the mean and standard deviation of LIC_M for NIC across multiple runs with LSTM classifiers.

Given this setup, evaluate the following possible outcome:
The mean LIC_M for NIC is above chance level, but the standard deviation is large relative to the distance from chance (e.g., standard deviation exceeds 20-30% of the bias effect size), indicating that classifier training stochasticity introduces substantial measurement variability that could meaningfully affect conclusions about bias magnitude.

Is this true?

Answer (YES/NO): NO